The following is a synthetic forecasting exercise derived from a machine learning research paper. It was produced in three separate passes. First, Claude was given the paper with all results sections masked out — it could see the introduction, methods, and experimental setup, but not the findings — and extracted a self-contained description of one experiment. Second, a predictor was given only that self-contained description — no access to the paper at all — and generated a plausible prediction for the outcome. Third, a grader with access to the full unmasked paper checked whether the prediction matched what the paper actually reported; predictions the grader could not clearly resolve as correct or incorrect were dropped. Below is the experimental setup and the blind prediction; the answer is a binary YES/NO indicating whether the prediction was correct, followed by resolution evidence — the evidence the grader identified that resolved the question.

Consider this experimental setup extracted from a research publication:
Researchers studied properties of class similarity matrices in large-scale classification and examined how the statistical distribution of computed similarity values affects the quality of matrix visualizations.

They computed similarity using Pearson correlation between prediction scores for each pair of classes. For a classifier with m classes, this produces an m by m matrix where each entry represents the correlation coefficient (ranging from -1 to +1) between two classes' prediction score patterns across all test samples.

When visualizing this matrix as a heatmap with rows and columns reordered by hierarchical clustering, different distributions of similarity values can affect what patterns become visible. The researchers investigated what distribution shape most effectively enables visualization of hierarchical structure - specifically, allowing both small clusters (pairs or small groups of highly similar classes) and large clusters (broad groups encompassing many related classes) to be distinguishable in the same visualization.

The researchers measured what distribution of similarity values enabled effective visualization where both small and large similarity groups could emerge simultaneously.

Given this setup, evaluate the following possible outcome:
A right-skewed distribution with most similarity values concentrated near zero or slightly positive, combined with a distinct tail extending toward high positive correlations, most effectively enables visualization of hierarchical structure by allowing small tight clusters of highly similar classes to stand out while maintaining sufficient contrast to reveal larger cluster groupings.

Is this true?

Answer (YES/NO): NO